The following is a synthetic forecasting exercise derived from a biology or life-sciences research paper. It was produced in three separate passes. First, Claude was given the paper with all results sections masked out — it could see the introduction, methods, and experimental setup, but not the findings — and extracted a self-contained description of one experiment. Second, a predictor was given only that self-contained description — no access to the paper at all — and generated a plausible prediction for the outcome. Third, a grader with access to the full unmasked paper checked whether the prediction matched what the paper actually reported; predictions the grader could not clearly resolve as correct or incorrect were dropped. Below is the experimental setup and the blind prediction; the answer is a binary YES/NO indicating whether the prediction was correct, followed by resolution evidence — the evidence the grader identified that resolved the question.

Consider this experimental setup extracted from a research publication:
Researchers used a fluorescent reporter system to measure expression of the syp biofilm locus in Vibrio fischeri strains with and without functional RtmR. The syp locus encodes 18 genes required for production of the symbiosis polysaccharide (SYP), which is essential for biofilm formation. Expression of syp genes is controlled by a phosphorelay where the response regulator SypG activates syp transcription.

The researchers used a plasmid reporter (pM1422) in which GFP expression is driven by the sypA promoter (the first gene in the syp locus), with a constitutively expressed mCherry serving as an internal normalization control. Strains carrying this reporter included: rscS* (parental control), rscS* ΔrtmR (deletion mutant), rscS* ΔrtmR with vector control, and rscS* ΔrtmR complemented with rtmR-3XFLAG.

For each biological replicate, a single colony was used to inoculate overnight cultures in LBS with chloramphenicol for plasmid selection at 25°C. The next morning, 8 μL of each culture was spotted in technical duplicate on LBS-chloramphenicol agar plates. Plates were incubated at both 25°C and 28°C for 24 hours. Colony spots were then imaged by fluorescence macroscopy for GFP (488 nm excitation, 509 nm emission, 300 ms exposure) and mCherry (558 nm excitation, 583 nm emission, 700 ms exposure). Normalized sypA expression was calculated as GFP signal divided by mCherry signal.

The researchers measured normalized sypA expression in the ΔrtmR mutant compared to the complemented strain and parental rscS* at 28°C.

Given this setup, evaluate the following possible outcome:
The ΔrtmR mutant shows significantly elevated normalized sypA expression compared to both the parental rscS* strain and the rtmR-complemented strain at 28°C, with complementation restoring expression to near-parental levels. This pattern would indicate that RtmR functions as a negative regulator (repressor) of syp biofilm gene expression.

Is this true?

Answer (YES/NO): YES